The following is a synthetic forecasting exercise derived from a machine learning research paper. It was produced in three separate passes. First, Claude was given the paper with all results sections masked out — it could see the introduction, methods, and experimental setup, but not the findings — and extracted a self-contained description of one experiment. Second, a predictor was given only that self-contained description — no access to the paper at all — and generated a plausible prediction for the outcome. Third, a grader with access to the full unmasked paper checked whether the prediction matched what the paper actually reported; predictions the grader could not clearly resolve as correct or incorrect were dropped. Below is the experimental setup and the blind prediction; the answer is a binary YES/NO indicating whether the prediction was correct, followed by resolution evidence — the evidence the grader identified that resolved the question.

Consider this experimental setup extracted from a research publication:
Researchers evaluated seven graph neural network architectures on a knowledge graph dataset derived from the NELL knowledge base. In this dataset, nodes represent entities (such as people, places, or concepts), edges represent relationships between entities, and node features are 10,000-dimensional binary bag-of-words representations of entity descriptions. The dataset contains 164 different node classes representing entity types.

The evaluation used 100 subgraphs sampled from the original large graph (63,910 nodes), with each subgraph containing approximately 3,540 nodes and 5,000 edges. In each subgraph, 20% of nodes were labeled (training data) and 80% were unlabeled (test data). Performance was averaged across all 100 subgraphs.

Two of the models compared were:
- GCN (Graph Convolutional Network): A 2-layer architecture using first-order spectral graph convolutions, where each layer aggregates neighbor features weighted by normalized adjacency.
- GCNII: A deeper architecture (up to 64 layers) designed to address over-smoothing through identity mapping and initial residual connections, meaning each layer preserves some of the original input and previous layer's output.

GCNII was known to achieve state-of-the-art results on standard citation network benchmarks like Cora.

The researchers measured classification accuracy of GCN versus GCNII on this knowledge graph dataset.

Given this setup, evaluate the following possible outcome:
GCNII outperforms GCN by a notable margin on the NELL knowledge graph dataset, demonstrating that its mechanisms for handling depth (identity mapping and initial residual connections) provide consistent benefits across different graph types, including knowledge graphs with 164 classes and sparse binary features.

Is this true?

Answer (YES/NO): NO